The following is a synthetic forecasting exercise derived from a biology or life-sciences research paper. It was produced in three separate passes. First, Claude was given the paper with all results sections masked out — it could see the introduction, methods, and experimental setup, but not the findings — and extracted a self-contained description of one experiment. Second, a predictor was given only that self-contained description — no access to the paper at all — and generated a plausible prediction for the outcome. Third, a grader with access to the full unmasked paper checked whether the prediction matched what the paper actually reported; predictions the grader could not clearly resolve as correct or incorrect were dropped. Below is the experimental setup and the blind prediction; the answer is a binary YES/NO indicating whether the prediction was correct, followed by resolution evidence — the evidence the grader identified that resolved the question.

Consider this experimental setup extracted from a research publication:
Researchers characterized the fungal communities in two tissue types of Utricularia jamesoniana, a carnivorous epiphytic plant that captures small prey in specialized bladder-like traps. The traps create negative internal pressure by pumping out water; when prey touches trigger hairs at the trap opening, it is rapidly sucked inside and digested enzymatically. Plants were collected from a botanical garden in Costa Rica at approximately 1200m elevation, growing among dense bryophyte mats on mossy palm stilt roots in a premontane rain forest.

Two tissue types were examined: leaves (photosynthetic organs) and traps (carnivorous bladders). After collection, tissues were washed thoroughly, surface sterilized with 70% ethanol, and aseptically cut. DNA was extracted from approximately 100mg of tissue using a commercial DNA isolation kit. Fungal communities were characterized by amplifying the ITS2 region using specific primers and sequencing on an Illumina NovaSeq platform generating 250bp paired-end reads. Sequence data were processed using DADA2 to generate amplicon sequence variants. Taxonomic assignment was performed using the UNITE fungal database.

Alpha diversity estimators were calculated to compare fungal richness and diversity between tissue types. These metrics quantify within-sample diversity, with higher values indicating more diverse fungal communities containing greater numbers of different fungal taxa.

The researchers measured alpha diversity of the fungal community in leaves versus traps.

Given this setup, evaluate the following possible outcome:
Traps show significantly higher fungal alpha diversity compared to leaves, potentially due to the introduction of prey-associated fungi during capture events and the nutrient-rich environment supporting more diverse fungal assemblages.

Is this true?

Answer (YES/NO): NO